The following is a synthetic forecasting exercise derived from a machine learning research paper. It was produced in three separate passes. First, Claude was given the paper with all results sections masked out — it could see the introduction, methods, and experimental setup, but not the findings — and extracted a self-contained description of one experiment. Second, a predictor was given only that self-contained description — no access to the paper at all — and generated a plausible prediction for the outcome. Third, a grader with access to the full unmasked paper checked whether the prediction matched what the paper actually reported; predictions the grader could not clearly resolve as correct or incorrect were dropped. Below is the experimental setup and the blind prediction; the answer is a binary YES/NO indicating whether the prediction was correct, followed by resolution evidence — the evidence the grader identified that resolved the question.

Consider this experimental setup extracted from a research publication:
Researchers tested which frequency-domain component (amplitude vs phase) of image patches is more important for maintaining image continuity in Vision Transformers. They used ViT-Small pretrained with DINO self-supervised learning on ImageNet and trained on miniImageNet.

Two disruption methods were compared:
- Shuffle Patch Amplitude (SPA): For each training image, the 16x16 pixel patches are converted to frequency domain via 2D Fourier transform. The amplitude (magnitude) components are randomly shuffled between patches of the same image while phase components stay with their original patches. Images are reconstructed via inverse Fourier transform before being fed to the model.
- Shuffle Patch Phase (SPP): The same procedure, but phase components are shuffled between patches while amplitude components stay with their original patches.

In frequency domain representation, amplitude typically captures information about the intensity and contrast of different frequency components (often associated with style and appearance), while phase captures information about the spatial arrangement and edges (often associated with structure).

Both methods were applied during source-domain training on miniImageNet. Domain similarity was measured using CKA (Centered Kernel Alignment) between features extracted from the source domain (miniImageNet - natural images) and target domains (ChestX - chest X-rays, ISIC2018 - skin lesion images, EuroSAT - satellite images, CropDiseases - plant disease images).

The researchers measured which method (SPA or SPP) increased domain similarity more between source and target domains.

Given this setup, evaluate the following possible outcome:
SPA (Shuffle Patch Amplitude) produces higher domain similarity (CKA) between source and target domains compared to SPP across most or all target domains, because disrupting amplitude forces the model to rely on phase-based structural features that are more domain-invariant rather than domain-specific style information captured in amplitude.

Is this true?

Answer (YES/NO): YES